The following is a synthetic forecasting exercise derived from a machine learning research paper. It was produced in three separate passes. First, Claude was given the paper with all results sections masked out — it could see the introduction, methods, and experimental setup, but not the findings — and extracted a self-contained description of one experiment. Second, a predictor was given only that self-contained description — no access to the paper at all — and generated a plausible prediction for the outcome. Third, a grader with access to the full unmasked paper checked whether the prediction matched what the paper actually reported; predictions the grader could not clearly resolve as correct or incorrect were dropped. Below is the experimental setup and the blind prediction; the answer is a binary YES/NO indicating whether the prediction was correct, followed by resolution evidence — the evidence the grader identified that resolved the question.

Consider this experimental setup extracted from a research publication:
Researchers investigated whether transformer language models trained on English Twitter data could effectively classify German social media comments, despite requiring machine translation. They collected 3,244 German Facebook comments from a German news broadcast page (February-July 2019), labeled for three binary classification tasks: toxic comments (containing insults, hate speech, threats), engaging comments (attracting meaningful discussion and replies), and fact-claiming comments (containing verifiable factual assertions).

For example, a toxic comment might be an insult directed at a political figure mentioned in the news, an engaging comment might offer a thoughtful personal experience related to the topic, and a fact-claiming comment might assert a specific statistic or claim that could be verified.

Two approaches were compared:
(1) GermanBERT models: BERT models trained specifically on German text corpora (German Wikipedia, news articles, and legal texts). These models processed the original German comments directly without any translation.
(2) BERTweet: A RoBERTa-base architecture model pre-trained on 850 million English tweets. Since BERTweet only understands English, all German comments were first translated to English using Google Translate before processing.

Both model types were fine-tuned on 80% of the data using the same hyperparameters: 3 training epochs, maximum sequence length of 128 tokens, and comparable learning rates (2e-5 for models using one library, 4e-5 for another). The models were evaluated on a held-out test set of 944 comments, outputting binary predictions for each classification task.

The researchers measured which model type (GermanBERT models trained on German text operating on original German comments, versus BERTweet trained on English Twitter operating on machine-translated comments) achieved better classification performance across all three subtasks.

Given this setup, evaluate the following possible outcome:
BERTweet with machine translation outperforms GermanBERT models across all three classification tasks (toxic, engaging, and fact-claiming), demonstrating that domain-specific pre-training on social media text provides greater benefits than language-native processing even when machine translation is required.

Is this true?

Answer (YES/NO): YES